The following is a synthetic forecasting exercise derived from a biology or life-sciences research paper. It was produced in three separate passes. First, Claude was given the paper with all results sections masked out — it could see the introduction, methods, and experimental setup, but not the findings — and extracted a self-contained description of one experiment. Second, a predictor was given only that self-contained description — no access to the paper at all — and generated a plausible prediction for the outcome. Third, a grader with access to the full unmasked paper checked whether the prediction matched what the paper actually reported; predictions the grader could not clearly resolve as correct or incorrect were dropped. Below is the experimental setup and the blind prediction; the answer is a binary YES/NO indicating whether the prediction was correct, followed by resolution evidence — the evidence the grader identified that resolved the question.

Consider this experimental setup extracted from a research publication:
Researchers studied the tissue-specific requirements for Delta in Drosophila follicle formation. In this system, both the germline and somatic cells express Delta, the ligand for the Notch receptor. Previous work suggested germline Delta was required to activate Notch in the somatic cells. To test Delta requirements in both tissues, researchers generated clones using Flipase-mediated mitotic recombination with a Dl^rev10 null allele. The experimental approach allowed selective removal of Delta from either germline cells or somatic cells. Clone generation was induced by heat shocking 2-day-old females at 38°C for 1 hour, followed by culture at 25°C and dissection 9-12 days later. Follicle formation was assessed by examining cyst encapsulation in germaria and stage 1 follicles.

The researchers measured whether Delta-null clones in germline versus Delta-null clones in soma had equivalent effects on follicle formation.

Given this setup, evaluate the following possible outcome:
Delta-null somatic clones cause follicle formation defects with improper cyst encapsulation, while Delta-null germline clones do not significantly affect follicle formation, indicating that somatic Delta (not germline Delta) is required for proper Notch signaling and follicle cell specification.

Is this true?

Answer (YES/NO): NO